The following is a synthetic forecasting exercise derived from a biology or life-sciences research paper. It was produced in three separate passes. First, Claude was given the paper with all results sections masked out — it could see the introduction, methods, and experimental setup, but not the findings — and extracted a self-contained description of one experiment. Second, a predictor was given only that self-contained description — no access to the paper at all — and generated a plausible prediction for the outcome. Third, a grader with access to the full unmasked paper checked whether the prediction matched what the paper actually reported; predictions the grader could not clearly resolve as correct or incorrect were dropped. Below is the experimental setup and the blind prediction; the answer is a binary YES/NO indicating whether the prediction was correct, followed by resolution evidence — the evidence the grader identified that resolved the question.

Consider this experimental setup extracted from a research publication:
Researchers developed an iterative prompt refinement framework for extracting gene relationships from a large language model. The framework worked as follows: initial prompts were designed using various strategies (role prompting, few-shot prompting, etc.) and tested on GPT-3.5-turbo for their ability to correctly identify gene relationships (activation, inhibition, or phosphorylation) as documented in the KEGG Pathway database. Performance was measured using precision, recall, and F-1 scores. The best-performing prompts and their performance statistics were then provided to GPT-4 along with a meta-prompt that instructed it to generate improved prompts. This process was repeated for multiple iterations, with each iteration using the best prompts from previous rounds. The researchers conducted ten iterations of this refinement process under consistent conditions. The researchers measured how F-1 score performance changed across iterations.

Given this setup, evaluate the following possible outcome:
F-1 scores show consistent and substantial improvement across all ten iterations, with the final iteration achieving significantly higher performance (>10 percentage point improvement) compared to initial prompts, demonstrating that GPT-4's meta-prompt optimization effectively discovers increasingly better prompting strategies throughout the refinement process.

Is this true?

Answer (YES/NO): NO